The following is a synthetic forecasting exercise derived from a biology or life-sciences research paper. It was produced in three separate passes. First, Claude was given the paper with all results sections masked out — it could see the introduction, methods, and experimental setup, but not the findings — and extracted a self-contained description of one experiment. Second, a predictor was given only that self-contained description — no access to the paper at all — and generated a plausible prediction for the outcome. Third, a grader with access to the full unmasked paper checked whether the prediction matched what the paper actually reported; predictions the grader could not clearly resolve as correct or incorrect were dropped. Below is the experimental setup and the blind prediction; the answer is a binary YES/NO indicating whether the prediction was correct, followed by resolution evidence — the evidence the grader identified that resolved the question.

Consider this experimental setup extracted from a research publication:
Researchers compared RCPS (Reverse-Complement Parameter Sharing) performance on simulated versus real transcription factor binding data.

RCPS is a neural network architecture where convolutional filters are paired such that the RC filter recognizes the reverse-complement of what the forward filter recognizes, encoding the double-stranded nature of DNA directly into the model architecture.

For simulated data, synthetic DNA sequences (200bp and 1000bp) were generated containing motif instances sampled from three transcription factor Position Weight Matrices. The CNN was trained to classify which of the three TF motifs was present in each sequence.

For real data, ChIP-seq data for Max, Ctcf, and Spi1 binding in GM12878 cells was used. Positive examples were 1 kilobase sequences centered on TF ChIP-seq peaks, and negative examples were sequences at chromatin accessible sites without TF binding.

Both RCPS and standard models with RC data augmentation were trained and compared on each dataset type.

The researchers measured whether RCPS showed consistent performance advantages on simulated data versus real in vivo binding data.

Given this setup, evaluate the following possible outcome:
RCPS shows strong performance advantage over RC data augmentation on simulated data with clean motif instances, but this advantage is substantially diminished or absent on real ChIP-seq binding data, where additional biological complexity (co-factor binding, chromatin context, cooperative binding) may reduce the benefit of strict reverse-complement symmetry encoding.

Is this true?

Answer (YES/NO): NO